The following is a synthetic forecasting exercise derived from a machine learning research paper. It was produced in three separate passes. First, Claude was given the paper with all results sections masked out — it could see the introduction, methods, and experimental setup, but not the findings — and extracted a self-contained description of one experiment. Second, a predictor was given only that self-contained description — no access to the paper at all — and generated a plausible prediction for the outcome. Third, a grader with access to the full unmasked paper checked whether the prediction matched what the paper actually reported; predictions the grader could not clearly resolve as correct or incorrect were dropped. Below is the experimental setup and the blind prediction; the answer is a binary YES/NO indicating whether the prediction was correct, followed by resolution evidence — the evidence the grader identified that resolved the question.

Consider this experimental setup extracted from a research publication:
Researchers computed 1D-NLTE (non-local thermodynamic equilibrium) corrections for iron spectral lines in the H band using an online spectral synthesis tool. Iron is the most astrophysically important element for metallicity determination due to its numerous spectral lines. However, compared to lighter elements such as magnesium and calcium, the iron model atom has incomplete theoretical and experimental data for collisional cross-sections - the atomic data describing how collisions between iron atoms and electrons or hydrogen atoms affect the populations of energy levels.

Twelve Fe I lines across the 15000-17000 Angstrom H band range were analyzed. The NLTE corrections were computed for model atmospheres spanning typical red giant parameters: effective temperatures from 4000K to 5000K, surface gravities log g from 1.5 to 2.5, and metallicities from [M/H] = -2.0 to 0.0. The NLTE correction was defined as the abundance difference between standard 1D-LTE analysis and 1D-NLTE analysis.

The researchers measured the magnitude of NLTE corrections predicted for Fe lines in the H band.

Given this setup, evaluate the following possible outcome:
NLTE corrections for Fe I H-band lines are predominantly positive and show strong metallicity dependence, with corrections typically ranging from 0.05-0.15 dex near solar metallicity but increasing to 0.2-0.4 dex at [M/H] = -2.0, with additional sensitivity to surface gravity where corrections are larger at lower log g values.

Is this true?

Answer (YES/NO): NO